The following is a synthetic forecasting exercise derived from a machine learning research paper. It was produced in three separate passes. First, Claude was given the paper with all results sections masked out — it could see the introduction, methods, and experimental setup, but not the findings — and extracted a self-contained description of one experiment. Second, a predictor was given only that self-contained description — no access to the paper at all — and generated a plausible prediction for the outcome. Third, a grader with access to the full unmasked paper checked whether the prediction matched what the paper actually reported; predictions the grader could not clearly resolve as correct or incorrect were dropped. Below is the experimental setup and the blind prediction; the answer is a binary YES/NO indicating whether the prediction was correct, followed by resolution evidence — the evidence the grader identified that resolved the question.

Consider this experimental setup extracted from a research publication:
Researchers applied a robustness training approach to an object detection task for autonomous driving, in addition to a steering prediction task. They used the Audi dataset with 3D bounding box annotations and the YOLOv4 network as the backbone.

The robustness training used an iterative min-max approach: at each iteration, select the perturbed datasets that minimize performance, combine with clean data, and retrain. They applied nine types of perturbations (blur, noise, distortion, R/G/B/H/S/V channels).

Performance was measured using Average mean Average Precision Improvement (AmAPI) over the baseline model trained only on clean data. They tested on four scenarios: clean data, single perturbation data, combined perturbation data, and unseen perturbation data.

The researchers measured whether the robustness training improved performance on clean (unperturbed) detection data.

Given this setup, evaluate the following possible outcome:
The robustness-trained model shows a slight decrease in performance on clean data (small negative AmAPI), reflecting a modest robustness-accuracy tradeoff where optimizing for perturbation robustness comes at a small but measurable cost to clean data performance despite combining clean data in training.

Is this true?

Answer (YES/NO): YES